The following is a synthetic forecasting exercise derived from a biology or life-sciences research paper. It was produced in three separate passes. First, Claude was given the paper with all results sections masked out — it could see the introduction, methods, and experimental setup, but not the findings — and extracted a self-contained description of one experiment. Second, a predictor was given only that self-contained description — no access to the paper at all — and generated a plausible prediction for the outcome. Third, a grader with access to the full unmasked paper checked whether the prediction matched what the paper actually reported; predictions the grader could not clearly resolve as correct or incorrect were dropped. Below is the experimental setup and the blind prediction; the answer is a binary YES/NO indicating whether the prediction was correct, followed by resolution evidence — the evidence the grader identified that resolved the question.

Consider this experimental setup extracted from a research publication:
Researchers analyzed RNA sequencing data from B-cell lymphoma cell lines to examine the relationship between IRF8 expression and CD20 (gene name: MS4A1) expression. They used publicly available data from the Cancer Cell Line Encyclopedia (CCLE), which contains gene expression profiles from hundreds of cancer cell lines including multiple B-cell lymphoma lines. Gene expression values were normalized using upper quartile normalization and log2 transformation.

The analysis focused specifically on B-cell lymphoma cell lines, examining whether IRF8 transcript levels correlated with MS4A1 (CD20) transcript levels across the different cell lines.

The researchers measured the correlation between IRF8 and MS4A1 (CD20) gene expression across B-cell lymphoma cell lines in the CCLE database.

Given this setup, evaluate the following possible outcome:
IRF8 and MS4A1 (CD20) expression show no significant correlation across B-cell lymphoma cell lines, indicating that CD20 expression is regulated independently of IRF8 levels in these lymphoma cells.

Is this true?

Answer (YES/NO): NO